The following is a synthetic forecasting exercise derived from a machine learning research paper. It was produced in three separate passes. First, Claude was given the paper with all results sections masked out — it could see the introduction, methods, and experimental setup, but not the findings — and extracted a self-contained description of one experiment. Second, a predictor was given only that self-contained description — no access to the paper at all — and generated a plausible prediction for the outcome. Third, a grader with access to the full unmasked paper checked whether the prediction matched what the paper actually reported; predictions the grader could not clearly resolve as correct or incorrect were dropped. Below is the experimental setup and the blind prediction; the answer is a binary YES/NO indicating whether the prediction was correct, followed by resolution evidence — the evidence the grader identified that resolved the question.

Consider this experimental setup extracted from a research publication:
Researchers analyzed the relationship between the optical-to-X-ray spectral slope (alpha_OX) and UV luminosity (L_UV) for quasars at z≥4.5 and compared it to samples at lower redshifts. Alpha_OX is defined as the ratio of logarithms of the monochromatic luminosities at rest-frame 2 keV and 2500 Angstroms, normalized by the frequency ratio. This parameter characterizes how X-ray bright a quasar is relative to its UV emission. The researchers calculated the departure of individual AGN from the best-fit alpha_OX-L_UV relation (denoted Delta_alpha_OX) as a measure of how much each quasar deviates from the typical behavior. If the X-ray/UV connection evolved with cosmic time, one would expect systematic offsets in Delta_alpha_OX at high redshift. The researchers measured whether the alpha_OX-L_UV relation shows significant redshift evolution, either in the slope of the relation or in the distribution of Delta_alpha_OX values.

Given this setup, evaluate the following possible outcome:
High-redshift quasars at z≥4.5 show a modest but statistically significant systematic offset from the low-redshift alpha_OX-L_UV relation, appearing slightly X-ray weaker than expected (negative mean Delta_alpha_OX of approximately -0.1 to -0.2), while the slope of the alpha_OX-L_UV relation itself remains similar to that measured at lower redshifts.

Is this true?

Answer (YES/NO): NO